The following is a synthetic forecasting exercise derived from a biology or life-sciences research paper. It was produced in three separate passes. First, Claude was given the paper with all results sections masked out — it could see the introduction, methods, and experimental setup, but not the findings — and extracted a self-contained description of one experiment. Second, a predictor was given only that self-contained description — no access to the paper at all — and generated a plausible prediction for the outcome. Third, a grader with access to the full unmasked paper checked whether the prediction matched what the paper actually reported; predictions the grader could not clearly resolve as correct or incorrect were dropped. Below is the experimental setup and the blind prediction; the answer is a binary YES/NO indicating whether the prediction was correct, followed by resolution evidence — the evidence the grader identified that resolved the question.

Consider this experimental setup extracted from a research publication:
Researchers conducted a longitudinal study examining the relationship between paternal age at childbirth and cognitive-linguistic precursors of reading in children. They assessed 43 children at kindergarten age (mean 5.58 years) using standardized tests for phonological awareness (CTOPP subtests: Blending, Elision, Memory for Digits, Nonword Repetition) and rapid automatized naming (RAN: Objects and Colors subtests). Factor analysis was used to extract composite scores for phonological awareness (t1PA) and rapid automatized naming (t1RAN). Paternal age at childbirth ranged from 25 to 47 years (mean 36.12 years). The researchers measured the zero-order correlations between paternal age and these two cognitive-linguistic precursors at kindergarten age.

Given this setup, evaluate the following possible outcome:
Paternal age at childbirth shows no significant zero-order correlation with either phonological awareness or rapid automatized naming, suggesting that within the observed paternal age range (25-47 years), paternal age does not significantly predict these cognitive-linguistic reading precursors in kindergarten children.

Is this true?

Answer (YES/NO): YES